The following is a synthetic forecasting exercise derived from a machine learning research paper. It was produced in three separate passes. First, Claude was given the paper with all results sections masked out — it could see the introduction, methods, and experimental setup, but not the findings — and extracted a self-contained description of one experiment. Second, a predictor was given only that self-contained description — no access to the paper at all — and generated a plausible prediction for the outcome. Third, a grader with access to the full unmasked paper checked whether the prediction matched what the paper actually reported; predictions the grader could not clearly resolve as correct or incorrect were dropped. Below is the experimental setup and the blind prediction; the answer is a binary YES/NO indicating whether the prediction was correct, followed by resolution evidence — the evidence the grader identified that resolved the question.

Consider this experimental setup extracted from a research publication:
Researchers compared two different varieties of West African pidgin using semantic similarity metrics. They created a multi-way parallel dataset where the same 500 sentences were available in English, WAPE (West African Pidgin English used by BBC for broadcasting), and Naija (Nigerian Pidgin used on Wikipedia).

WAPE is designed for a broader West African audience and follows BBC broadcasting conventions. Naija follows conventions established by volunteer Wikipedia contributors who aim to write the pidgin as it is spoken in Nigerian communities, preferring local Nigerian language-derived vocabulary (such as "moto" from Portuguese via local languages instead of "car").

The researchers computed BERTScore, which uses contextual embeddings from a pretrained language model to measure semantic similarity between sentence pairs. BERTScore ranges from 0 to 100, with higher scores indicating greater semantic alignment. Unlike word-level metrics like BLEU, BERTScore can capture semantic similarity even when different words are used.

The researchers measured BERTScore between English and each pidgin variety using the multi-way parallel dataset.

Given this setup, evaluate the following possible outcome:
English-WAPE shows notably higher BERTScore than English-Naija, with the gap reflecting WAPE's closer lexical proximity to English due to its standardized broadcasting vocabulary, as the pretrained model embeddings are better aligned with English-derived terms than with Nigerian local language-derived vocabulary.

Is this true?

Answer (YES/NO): YES